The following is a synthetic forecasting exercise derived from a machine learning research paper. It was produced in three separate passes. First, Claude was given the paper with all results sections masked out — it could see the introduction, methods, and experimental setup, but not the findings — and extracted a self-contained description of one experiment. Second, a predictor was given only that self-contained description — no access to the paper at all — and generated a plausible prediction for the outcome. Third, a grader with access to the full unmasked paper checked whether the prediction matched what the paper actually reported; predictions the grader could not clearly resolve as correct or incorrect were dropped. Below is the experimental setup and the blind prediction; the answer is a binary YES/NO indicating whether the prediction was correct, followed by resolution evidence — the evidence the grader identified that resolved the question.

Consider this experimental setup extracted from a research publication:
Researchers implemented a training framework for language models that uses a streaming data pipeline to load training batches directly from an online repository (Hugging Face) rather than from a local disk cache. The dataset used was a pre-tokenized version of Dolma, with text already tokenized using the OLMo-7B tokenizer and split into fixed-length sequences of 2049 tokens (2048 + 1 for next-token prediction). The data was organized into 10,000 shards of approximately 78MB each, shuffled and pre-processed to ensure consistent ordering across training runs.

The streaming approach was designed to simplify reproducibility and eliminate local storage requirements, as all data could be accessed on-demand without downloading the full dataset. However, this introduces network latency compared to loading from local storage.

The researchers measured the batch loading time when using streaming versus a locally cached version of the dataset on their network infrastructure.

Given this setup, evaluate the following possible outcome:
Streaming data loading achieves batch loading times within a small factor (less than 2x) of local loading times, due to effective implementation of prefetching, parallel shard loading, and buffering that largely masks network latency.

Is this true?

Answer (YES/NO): NO